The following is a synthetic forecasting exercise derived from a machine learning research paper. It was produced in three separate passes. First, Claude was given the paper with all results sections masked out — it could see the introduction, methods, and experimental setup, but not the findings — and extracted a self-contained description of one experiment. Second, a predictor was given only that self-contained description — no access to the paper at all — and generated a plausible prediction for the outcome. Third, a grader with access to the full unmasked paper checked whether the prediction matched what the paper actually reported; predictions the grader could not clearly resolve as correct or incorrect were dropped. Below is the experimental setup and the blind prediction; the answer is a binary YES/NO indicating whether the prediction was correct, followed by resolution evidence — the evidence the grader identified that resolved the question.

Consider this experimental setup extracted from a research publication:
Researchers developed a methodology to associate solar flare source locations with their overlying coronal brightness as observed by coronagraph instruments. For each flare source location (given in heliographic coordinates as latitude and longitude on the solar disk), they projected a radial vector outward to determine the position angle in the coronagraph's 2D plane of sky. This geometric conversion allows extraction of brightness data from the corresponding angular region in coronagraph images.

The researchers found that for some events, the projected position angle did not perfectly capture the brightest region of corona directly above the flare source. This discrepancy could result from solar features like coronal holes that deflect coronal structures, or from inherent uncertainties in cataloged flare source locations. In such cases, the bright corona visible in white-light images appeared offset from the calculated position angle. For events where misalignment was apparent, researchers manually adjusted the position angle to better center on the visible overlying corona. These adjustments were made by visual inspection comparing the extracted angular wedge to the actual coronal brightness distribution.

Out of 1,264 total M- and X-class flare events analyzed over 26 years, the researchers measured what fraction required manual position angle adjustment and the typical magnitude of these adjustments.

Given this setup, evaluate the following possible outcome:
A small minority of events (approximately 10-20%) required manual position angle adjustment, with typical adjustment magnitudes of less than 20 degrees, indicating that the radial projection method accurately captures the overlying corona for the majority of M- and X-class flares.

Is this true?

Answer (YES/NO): NO